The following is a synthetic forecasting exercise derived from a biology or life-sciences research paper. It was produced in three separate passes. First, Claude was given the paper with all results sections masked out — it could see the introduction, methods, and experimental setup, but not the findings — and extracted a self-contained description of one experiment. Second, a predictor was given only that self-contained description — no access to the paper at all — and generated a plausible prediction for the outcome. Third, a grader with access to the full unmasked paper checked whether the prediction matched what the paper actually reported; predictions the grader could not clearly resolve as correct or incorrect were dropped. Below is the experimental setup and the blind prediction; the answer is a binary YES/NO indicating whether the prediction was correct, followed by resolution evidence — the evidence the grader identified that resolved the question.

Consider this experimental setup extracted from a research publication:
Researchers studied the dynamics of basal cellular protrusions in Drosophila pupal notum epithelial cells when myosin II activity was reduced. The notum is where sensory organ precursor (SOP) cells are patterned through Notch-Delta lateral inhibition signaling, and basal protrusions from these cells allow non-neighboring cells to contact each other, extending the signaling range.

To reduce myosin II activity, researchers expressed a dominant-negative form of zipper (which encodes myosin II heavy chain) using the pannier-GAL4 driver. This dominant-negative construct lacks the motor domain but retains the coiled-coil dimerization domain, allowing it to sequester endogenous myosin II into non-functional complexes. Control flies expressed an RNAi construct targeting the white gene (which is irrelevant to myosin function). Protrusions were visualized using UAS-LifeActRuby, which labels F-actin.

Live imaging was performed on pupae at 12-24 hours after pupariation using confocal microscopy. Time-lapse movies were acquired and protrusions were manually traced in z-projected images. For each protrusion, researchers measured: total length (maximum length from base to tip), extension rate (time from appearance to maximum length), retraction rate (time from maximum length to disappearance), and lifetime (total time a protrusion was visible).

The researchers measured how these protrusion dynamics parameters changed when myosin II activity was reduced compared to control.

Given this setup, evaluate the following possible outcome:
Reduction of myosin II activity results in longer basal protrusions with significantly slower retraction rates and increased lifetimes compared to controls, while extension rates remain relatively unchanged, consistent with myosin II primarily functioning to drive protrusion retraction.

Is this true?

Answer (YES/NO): NO